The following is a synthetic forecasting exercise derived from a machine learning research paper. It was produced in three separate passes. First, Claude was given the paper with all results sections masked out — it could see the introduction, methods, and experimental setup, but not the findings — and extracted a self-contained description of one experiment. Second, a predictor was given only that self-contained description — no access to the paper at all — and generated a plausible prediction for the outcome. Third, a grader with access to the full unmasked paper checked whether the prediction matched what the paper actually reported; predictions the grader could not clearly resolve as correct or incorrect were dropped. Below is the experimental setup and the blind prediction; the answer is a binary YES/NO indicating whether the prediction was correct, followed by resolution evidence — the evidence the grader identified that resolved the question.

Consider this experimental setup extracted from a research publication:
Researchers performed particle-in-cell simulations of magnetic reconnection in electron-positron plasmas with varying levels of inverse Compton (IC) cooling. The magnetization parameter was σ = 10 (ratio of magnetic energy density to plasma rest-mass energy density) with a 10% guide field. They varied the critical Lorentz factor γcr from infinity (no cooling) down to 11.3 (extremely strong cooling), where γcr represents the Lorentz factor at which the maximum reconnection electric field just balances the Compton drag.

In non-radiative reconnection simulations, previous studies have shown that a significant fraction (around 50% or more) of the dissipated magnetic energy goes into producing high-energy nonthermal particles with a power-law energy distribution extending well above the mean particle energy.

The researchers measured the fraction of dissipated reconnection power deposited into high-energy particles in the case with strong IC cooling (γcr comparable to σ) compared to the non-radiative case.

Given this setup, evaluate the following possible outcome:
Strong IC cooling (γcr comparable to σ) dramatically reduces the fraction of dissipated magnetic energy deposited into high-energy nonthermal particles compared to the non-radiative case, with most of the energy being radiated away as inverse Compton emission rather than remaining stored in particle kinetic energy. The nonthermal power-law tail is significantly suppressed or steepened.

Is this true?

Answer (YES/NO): YES